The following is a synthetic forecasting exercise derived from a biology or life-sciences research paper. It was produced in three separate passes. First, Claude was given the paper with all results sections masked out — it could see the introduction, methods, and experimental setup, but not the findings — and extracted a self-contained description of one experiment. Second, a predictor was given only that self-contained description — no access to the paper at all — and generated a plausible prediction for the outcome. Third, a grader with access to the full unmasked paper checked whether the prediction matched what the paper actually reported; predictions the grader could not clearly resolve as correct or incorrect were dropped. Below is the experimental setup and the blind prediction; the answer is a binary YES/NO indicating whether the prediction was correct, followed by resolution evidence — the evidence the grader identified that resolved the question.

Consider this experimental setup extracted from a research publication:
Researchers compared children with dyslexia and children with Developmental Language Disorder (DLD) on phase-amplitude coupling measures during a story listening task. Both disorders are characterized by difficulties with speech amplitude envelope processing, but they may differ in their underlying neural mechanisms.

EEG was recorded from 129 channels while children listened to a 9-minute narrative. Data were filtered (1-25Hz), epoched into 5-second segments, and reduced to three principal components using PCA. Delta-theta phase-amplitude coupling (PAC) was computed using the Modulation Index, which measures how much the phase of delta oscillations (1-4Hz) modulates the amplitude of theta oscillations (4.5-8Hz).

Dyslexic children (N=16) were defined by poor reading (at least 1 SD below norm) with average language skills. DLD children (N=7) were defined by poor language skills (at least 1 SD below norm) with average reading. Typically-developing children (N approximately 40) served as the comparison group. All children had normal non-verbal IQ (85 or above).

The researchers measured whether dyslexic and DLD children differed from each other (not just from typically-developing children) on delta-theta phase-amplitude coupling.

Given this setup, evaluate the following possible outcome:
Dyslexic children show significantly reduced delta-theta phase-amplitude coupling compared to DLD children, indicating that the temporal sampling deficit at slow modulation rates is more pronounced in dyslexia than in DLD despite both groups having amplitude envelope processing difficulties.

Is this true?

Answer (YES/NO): NO